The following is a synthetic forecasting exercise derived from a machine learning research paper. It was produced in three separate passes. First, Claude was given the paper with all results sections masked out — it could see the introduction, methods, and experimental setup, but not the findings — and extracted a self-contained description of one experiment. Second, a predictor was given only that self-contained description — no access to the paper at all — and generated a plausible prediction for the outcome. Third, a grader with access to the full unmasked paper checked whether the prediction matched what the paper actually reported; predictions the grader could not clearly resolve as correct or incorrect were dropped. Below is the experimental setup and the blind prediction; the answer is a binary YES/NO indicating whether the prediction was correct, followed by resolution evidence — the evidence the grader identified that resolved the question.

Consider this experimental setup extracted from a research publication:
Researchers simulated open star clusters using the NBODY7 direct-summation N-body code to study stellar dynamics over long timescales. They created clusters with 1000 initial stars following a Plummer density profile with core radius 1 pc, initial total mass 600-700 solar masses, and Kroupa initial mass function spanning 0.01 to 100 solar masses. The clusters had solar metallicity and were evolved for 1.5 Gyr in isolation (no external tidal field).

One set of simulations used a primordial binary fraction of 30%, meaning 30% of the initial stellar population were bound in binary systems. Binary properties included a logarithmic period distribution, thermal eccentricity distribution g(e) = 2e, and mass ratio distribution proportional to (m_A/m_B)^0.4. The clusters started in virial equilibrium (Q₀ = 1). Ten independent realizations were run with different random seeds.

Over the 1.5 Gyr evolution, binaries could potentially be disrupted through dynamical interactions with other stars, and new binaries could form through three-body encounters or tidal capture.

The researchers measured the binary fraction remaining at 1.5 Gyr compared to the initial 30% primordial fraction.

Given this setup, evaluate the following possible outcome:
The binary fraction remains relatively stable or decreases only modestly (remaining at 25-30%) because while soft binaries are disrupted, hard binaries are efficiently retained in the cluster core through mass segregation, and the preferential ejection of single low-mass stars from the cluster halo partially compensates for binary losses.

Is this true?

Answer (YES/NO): NO